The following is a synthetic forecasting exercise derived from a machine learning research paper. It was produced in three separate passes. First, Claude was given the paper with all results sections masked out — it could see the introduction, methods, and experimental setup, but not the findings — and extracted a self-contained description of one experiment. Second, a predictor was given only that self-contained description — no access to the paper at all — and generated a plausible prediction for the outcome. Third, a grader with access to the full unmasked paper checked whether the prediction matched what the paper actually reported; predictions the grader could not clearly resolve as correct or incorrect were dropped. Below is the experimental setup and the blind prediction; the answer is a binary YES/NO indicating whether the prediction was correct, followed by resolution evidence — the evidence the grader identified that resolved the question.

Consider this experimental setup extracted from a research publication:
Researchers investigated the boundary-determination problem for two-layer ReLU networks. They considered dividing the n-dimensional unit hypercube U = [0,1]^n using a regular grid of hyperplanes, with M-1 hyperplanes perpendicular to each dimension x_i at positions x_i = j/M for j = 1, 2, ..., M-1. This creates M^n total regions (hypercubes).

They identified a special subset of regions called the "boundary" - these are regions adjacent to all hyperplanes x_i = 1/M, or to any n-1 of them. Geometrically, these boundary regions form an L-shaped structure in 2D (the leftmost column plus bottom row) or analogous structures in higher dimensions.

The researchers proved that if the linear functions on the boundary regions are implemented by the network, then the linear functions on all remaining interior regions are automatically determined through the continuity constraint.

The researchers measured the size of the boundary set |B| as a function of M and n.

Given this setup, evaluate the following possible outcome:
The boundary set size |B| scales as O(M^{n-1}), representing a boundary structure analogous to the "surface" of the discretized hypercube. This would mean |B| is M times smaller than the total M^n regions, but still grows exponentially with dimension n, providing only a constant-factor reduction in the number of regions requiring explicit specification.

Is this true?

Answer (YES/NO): NO